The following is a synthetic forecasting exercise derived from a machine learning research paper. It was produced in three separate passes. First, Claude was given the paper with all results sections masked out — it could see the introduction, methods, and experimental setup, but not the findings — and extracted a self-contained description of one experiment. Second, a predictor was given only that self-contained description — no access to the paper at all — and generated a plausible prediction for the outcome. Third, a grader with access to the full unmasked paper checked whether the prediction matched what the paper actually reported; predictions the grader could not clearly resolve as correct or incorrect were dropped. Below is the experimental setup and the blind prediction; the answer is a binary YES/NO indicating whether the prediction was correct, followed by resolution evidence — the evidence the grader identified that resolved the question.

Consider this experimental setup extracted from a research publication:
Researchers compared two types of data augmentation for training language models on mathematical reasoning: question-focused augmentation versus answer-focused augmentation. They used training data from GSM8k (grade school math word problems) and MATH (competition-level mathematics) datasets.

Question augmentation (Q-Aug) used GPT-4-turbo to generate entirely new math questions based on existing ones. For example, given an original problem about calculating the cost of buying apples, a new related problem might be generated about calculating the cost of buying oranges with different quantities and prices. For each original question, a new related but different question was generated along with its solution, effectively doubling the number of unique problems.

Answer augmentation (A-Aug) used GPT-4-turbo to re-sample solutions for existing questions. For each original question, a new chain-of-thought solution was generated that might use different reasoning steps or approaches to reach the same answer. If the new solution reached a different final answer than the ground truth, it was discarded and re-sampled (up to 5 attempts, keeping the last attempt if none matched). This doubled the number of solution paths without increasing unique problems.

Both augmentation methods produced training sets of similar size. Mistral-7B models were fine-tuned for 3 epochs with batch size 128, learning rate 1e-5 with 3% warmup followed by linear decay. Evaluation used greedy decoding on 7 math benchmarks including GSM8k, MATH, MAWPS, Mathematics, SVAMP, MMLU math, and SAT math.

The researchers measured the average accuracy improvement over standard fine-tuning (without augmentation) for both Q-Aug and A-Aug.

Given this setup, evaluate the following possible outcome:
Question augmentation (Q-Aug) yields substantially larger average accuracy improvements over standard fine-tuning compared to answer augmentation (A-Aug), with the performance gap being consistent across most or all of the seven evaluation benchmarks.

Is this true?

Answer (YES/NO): NO